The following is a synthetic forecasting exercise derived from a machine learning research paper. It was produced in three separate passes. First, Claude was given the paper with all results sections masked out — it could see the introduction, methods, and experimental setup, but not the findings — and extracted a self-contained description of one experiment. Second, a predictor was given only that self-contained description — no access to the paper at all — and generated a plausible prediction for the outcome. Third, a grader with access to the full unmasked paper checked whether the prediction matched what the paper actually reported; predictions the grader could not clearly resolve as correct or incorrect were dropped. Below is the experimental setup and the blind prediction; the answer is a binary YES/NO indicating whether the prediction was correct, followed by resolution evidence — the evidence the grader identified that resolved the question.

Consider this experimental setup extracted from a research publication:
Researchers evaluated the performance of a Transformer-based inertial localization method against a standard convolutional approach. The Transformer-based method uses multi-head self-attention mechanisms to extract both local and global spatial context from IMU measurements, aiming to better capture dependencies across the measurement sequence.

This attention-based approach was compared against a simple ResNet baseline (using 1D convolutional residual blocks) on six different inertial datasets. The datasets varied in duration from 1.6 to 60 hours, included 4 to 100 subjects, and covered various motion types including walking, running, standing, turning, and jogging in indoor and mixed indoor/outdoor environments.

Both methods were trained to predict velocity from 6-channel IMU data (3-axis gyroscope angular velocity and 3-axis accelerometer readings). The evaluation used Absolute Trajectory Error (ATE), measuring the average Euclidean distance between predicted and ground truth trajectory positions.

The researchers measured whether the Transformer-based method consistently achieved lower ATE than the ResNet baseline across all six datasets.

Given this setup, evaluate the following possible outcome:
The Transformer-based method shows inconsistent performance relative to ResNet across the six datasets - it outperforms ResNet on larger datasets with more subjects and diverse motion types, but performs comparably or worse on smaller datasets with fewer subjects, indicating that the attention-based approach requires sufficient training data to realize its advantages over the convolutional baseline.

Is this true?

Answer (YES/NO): NO